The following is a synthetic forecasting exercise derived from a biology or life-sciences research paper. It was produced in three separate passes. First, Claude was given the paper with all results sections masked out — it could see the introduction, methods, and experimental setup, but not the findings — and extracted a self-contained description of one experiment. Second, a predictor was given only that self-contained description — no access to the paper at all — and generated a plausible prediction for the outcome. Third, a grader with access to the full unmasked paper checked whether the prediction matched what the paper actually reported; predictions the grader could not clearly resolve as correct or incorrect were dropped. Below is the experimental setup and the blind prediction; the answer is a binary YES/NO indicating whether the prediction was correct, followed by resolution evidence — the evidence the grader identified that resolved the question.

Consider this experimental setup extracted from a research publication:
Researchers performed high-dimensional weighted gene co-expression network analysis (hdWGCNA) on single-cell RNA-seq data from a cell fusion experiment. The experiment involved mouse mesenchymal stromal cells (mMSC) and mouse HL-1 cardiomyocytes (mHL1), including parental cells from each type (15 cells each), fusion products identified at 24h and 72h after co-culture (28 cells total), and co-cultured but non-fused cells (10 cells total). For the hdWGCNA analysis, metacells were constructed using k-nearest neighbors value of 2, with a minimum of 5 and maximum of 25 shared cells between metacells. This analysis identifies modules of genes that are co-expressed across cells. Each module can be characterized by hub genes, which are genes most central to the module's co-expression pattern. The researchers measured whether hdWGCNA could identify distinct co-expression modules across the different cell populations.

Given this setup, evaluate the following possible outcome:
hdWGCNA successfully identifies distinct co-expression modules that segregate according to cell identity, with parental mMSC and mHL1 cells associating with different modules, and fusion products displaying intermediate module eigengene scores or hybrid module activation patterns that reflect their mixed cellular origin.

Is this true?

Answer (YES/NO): YES